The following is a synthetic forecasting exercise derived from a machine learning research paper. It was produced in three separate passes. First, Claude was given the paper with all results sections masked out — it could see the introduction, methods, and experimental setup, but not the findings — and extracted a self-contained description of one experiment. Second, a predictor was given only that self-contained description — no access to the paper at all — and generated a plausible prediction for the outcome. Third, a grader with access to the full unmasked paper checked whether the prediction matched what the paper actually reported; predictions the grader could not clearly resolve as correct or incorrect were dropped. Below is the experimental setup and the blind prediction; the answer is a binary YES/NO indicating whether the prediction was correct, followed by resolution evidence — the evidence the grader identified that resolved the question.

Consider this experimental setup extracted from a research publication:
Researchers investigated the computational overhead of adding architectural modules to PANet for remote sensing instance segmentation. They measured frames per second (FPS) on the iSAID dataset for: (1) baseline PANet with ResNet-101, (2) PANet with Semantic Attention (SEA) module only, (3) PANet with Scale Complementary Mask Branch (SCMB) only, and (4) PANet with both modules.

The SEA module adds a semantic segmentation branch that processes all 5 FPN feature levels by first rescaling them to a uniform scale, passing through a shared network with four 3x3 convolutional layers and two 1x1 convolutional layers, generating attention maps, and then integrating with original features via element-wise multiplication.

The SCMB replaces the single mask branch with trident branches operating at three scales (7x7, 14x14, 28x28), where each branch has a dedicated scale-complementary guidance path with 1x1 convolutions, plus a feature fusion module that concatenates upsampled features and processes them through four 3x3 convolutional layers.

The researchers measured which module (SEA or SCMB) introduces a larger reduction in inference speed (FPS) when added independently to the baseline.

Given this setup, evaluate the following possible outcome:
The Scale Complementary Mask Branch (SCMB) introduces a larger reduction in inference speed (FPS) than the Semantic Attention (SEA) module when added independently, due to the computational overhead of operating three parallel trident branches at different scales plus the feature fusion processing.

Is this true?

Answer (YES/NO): YES